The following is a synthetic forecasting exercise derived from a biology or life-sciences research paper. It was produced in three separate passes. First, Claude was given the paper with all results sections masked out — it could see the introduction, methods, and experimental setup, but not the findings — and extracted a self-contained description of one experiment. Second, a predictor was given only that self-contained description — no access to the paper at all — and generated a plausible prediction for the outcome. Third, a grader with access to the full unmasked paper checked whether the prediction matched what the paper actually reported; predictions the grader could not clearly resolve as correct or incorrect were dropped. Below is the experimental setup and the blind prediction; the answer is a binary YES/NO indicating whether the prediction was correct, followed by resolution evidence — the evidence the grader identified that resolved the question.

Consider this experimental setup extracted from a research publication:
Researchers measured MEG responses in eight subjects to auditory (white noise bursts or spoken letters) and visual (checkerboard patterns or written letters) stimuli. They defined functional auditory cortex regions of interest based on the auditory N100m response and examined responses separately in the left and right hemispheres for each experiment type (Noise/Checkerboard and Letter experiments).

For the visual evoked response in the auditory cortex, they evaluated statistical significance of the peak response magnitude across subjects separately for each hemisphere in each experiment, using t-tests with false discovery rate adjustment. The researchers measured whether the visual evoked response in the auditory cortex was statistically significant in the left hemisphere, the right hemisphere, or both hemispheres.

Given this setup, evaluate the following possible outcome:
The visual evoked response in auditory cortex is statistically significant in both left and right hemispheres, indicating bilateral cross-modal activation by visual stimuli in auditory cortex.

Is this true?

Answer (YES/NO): NO